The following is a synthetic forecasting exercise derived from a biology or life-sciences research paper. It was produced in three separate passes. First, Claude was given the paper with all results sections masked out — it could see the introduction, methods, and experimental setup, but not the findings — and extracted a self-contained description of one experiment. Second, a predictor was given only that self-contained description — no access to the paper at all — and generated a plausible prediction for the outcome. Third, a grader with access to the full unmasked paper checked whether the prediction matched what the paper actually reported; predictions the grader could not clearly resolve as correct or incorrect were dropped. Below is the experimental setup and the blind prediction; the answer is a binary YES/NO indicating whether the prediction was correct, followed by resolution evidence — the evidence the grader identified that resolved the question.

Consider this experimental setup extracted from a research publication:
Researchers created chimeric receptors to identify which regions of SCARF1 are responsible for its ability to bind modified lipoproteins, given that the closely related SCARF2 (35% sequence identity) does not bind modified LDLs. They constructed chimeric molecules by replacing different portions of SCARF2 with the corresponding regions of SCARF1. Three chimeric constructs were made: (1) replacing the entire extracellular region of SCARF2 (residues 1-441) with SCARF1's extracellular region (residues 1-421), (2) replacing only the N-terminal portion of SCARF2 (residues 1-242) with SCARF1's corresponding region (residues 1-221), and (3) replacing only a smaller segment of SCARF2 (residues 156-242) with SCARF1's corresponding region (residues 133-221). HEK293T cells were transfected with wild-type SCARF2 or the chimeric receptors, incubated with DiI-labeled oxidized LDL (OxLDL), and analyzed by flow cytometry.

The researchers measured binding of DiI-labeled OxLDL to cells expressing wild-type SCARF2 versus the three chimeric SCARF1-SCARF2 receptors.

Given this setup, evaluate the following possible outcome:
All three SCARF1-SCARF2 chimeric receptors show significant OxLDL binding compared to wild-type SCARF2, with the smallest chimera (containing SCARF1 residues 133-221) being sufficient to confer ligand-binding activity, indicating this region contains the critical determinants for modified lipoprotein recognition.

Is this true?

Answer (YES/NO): YES